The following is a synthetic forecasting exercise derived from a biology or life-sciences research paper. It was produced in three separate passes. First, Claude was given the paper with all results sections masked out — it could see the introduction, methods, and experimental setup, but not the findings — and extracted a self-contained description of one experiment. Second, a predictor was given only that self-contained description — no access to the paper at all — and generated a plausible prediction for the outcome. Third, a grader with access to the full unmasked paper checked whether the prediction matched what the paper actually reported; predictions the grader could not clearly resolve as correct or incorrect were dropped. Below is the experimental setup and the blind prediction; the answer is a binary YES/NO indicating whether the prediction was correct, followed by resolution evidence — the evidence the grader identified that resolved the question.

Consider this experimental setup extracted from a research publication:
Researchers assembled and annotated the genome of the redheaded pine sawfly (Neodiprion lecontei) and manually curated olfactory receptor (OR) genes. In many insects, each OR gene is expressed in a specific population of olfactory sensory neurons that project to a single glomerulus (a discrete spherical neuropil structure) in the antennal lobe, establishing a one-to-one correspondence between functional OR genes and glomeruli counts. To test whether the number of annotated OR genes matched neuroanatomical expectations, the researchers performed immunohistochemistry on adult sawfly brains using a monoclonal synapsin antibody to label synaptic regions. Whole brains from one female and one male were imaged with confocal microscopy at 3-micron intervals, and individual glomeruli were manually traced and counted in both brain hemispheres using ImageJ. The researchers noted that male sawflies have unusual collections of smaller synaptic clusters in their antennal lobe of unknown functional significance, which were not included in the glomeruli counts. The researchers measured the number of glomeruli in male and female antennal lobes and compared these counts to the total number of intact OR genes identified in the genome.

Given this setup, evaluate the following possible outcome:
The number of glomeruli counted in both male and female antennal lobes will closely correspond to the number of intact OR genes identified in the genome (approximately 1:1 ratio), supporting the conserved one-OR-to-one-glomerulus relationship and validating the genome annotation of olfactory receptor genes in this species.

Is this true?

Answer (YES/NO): YES